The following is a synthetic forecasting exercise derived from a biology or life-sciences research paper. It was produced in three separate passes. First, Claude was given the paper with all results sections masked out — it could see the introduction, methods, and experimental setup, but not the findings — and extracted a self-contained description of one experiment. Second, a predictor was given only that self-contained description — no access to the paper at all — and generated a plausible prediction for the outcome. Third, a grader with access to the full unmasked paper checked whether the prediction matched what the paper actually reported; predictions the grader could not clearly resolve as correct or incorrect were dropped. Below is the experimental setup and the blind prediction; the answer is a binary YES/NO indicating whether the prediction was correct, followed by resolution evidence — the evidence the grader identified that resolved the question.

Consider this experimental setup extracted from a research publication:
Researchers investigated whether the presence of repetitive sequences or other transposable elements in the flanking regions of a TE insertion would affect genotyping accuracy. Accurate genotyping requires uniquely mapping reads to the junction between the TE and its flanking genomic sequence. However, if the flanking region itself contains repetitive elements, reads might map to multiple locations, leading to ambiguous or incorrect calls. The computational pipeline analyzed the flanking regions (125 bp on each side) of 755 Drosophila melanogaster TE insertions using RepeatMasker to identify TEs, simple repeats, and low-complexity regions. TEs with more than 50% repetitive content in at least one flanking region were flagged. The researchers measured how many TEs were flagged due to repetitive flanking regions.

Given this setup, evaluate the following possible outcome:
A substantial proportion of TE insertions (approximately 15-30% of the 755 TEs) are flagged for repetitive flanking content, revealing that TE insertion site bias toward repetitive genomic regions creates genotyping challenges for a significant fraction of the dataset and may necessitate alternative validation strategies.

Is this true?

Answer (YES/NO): NO